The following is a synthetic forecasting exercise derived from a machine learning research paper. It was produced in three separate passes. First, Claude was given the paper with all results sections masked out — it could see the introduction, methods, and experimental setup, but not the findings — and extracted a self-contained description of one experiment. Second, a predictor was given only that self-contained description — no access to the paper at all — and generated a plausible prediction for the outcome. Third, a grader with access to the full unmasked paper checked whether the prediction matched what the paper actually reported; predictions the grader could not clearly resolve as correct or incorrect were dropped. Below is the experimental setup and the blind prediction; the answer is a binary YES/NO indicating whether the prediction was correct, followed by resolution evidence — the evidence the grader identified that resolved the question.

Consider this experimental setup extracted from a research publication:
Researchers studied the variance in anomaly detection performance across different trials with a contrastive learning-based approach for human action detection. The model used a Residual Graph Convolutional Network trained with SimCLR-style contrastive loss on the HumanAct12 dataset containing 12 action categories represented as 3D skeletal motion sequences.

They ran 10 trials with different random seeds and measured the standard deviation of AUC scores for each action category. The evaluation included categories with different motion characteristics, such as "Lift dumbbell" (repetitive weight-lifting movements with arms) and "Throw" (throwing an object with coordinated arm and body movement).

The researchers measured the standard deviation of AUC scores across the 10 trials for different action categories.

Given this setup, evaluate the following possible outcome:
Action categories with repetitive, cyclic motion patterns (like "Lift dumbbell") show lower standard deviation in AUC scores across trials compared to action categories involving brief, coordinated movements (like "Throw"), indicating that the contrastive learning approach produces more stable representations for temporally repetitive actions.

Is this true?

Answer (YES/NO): YES